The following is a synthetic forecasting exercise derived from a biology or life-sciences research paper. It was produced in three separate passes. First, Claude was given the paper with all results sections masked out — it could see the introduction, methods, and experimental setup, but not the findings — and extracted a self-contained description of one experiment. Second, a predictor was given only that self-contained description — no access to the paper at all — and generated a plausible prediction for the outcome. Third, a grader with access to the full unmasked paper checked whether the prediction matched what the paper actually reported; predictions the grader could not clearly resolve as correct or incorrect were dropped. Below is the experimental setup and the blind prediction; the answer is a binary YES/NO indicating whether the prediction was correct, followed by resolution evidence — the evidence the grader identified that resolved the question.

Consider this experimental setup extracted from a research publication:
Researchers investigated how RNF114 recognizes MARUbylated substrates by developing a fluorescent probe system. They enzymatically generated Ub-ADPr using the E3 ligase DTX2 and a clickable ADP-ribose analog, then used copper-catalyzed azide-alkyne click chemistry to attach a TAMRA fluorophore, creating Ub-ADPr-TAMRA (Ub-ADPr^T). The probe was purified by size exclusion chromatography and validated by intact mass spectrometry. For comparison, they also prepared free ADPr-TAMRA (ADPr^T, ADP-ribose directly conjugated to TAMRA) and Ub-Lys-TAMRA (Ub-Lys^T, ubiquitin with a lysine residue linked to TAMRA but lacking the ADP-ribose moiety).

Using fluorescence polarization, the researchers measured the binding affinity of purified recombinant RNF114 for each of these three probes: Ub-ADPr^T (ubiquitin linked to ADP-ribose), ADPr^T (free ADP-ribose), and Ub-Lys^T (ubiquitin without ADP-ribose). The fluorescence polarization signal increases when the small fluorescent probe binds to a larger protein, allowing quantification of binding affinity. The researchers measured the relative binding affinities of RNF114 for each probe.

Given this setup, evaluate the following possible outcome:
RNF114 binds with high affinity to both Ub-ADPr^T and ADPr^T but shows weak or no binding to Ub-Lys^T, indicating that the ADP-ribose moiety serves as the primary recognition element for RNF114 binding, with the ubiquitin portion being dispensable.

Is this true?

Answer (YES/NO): NO